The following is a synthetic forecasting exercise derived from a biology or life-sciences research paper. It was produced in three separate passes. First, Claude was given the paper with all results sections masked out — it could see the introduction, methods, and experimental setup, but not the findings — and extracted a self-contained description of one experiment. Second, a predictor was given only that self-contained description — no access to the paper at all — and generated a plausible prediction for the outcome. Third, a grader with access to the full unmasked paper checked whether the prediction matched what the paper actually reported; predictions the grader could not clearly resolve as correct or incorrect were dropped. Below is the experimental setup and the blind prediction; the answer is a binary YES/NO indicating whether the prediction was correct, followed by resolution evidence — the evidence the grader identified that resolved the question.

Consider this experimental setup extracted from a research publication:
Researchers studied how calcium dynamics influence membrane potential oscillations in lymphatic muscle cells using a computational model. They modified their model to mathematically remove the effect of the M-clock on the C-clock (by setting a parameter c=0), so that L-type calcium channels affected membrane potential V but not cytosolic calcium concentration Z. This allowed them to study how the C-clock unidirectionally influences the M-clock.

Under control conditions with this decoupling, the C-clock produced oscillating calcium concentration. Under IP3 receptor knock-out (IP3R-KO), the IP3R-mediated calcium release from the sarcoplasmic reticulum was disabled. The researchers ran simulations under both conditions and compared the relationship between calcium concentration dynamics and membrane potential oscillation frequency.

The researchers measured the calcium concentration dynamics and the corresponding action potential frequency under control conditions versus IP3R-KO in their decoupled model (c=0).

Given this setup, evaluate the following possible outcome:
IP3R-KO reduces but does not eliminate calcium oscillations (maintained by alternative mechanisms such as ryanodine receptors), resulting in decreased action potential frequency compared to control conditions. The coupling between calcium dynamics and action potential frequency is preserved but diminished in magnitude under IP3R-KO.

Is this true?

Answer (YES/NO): NO